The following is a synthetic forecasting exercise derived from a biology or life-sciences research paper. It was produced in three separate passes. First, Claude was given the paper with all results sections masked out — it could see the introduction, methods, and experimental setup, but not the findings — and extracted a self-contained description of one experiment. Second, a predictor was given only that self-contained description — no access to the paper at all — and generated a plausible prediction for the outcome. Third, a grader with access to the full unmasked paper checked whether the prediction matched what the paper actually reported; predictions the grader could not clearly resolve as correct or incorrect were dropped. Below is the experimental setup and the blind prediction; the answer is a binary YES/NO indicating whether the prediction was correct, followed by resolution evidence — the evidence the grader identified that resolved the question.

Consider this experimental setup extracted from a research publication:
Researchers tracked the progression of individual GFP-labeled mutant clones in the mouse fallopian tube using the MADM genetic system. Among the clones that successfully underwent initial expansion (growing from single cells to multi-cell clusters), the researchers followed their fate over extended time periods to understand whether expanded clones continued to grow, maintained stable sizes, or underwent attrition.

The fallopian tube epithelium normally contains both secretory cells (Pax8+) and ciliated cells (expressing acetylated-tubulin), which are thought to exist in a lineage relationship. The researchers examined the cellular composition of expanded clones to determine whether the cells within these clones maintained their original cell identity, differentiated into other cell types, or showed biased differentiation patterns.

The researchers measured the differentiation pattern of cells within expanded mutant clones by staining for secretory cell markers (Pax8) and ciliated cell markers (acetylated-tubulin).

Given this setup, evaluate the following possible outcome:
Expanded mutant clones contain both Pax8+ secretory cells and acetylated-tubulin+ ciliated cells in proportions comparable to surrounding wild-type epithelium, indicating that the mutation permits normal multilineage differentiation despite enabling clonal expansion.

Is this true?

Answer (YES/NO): NO